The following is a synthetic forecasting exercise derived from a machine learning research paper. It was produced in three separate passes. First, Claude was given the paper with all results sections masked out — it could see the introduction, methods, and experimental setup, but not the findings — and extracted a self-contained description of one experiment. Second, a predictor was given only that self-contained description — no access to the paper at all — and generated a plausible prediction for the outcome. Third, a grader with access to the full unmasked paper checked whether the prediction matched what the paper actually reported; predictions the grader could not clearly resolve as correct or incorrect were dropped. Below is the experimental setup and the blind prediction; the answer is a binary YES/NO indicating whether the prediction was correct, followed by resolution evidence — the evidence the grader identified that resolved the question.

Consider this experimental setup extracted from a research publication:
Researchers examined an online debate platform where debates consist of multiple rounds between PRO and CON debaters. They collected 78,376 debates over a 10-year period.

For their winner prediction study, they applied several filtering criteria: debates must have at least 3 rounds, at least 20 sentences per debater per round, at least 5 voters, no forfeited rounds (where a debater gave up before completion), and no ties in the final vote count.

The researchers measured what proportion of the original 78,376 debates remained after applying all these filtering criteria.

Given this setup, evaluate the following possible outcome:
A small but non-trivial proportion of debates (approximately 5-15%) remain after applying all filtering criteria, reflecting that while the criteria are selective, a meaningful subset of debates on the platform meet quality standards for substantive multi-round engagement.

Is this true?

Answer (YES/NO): NO